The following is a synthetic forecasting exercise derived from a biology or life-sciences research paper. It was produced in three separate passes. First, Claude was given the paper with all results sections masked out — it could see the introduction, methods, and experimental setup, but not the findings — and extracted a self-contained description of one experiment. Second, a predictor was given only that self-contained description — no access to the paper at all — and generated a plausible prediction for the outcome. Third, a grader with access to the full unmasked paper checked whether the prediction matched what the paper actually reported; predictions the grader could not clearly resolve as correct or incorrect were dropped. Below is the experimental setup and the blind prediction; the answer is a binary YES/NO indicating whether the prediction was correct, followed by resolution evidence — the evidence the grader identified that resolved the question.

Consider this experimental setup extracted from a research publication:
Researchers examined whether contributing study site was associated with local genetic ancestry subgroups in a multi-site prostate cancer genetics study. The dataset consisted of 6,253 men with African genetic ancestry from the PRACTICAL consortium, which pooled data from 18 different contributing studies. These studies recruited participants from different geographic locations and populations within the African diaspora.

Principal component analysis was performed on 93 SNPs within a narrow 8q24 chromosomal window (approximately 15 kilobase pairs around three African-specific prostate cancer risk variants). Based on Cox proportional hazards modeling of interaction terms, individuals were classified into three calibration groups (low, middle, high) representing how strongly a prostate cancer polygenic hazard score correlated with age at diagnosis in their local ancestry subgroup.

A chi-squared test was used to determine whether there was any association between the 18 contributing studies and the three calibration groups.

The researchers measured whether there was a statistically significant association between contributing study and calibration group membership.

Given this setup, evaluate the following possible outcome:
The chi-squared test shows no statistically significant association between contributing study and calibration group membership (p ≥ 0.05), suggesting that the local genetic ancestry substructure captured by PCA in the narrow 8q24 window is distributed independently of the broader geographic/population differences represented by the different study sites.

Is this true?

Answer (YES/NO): YES